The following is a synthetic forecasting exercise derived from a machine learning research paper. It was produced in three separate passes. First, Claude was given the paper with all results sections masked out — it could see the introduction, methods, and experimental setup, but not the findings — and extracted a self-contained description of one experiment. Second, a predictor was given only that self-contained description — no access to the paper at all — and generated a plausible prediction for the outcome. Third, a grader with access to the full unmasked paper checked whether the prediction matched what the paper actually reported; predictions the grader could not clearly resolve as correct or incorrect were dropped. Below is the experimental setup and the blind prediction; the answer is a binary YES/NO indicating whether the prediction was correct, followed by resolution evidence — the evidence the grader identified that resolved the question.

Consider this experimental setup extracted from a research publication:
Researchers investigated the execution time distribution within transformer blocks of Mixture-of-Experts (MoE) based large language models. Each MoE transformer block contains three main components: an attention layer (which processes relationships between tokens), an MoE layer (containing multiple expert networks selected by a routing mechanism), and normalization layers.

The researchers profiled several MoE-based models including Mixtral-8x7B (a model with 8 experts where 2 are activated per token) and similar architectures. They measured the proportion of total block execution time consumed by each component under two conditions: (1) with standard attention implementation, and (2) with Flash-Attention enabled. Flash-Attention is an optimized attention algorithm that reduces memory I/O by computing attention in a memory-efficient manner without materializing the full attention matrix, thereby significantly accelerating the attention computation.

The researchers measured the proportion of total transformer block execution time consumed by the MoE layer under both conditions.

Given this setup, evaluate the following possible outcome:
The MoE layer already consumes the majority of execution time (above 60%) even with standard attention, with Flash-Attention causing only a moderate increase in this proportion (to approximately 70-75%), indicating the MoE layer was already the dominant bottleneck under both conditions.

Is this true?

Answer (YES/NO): NO